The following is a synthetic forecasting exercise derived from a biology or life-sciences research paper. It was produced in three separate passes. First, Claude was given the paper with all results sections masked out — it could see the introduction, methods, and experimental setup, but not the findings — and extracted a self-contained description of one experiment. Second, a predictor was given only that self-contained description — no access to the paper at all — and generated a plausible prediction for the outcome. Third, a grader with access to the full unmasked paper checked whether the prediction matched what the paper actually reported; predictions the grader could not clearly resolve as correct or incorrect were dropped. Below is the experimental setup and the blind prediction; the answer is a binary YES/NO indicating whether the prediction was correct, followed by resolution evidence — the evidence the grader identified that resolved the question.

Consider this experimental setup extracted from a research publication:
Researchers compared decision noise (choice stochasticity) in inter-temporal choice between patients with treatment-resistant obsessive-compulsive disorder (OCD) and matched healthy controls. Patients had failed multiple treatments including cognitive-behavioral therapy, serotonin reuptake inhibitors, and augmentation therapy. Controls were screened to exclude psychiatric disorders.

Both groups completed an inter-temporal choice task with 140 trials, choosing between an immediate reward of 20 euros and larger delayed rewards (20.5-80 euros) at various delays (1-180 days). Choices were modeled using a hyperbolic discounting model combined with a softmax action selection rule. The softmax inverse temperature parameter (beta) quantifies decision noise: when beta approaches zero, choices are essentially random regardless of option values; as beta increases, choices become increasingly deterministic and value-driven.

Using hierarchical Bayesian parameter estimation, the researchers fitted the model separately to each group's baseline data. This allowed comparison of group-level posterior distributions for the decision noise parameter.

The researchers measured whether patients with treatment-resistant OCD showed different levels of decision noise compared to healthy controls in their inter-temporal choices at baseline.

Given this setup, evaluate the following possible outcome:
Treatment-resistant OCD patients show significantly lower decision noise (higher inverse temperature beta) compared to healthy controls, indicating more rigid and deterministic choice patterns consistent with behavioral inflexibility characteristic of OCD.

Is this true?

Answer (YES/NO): NO